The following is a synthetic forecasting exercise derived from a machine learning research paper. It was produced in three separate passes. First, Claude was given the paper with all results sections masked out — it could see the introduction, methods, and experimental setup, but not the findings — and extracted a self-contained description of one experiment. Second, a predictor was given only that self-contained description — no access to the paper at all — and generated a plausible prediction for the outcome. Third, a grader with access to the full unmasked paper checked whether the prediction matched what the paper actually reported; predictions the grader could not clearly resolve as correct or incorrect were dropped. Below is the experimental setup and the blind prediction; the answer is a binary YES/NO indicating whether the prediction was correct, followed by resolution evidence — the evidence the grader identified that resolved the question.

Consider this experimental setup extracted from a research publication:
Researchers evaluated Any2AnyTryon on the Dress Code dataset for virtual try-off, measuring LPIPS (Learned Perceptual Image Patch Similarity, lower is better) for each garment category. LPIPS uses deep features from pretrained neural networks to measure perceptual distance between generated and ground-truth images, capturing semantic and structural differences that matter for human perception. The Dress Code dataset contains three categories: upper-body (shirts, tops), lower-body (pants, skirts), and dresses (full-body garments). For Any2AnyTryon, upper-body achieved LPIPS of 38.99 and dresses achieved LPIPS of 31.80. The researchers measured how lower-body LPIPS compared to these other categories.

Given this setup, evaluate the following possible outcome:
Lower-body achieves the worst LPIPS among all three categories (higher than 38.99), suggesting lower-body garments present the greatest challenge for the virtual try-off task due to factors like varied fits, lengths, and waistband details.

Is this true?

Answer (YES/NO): NO